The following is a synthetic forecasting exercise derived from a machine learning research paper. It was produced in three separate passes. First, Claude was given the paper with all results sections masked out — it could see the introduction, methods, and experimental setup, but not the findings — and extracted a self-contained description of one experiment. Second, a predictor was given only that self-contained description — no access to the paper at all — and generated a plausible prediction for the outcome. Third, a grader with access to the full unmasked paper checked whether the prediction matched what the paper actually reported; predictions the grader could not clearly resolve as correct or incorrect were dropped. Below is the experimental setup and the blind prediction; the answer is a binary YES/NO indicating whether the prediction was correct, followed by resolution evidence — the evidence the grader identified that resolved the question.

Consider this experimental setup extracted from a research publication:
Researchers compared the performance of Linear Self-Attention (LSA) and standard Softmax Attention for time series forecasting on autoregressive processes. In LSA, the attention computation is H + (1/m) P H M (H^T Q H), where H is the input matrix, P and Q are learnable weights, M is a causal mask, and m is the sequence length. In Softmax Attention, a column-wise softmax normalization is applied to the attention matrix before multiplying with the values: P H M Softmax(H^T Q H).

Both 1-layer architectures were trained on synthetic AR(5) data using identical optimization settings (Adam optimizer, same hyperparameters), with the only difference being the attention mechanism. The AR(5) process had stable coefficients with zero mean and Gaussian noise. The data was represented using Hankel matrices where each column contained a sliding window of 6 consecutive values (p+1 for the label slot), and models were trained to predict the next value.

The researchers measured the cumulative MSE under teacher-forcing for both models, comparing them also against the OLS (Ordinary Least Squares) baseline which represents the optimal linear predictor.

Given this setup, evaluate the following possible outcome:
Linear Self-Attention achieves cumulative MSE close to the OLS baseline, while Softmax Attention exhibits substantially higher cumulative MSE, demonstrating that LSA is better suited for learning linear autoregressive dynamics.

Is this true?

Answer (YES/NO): NO